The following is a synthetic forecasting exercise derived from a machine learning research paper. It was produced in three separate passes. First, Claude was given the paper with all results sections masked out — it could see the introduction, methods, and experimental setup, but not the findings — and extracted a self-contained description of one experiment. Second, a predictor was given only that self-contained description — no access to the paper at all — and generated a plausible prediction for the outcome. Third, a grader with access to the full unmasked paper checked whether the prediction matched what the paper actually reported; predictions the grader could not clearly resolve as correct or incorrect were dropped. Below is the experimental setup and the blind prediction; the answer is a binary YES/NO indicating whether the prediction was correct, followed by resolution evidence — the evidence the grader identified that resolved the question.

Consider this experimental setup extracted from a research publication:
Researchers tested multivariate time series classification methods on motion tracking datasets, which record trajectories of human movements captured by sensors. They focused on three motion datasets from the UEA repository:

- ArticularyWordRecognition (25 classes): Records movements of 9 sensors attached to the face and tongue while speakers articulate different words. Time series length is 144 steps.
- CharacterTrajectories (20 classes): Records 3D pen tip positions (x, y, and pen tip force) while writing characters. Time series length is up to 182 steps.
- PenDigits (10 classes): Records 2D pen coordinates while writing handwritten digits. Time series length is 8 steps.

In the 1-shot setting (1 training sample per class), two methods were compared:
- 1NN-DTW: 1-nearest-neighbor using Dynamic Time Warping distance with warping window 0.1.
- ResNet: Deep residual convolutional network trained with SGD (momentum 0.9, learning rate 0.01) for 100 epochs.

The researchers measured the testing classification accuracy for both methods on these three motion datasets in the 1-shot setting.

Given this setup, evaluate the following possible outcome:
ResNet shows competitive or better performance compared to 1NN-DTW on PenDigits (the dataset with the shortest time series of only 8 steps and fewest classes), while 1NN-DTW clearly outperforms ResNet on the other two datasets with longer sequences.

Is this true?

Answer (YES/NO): YES